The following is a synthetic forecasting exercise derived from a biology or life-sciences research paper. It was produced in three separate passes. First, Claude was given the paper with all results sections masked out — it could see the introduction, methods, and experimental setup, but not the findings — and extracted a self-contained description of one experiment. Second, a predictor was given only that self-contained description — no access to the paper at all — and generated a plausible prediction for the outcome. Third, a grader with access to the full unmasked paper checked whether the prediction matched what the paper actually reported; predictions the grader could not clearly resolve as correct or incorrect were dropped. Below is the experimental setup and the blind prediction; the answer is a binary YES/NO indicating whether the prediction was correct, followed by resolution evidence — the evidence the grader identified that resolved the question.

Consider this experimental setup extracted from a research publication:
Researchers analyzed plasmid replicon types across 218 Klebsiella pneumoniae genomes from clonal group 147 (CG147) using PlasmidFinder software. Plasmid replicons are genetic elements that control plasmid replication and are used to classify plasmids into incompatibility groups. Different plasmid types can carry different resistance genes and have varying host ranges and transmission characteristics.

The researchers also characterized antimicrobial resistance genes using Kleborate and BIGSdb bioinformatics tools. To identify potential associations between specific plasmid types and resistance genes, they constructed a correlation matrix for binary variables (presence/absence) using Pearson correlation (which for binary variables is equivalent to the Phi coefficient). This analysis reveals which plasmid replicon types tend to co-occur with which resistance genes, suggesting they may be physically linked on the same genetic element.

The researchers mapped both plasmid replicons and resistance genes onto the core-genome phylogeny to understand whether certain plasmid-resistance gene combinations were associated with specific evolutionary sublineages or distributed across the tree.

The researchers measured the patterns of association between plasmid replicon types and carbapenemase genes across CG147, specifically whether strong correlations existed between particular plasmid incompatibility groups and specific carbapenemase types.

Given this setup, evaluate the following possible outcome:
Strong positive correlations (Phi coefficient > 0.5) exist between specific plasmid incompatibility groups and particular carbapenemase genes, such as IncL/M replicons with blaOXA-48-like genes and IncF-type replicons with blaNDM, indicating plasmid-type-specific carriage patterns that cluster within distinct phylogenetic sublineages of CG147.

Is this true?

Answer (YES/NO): NO